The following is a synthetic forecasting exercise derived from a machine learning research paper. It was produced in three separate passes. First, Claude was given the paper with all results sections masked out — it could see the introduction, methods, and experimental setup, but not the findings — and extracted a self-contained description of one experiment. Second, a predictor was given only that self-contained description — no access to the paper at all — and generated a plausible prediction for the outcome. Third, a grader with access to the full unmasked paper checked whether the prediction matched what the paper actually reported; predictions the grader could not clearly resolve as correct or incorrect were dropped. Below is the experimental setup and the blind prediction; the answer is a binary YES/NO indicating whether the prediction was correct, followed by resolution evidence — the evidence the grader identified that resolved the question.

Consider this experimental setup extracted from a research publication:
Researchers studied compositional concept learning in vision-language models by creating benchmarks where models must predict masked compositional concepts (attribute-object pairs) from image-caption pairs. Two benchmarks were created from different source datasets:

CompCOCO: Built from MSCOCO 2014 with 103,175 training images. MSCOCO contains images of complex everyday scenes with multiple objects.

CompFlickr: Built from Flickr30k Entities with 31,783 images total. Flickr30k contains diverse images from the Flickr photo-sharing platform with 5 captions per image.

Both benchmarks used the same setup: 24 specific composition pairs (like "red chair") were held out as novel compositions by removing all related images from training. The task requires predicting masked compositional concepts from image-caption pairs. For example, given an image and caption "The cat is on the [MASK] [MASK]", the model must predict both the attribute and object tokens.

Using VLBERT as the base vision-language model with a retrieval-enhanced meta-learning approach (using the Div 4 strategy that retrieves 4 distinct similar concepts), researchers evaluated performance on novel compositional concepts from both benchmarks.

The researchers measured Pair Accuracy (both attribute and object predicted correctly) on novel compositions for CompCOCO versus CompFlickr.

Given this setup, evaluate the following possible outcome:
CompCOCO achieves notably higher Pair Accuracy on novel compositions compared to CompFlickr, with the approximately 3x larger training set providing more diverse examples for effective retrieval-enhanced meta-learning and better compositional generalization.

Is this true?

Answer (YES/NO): YES